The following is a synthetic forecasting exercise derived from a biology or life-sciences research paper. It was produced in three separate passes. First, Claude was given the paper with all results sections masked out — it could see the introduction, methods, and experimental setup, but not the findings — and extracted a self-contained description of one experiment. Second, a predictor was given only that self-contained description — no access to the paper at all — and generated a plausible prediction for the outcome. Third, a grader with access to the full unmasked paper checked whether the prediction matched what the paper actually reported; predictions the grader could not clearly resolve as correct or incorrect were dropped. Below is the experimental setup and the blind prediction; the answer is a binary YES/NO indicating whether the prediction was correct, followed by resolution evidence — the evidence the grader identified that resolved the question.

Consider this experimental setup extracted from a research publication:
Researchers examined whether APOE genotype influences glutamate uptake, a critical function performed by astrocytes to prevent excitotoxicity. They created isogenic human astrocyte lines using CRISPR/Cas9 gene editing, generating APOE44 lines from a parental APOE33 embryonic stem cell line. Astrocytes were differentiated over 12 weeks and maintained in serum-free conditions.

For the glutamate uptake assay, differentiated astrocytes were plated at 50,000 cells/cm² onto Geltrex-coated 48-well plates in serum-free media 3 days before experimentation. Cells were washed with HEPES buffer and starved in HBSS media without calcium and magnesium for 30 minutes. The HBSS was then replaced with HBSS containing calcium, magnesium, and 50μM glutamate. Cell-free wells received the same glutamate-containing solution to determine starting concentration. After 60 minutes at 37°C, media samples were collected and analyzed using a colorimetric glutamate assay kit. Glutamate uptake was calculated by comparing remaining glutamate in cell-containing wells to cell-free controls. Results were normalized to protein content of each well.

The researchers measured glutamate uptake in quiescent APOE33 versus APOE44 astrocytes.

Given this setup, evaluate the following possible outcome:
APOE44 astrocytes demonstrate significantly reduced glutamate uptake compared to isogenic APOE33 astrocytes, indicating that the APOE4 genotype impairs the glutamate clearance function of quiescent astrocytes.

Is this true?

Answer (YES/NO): NO